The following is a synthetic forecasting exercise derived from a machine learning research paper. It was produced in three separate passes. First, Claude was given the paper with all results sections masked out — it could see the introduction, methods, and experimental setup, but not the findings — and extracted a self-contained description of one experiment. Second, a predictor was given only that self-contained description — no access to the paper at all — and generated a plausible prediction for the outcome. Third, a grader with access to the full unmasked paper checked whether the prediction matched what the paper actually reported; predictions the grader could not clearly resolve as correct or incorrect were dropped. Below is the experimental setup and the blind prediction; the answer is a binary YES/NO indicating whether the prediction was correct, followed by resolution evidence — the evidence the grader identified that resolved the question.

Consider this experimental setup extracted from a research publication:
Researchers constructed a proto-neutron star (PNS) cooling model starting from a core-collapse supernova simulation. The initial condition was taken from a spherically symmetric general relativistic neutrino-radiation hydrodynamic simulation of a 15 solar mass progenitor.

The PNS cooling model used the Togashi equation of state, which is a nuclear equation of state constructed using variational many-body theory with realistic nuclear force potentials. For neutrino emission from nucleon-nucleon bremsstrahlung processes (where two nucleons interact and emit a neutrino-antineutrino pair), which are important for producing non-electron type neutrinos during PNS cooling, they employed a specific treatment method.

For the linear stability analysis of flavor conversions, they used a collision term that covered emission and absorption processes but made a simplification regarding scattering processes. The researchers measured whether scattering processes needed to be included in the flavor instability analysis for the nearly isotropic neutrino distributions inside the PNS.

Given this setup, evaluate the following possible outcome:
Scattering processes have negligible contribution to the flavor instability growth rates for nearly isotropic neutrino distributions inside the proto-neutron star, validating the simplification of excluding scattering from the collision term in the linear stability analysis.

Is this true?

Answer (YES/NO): YES